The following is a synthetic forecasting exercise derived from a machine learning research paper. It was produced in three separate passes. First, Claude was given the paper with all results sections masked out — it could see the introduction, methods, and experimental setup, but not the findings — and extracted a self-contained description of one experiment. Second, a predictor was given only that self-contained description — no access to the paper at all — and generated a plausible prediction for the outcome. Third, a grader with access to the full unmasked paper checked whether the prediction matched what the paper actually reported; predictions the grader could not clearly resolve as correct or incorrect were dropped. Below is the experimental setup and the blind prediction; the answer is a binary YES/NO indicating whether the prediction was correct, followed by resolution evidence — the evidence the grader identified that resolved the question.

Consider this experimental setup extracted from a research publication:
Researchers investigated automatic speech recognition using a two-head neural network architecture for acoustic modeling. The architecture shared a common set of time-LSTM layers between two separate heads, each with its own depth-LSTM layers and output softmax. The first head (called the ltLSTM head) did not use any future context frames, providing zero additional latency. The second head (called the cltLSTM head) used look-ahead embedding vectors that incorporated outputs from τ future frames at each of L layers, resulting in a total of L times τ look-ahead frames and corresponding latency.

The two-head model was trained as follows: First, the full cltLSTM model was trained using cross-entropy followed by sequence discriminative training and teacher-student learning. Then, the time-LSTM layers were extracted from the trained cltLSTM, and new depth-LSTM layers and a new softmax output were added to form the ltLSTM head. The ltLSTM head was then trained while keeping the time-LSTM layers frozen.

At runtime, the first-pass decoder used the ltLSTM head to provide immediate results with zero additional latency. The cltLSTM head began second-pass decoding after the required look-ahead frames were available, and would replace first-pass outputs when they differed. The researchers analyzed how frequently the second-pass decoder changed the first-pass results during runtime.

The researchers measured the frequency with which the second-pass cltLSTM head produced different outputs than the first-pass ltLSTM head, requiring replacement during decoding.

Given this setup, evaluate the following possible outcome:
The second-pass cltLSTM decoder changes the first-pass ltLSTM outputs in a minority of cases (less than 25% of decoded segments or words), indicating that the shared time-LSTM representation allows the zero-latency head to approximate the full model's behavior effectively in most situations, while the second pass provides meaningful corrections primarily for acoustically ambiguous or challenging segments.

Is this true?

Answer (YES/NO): YES